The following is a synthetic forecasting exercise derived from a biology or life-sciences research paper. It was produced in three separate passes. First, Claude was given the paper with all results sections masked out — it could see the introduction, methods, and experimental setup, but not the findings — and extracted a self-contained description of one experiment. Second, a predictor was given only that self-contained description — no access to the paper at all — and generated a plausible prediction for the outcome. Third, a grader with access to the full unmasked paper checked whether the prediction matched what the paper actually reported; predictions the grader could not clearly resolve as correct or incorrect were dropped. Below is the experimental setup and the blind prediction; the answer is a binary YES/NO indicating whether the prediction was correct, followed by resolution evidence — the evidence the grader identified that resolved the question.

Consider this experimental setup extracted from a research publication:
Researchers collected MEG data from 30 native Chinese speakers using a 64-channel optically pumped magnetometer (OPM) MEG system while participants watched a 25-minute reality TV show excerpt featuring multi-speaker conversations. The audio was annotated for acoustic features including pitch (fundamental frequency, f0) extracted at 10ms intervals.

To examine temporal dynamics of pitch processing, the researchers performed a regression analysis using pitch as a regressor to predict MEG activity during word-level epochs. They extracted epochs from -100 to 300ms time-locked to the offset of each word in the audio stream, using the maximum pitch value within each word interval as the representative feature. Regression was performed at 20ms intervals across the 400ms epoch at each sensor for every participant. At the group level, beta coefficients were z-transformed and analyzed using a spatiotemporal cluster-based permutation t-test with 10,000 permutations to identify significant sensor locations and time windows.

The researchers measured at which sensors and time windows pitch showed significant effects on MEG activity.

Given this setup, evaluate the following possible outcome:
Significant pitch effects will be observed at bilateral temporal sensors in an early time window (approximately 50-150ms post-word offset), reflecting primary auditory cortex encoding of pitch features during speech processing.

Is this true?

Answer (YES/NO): NO